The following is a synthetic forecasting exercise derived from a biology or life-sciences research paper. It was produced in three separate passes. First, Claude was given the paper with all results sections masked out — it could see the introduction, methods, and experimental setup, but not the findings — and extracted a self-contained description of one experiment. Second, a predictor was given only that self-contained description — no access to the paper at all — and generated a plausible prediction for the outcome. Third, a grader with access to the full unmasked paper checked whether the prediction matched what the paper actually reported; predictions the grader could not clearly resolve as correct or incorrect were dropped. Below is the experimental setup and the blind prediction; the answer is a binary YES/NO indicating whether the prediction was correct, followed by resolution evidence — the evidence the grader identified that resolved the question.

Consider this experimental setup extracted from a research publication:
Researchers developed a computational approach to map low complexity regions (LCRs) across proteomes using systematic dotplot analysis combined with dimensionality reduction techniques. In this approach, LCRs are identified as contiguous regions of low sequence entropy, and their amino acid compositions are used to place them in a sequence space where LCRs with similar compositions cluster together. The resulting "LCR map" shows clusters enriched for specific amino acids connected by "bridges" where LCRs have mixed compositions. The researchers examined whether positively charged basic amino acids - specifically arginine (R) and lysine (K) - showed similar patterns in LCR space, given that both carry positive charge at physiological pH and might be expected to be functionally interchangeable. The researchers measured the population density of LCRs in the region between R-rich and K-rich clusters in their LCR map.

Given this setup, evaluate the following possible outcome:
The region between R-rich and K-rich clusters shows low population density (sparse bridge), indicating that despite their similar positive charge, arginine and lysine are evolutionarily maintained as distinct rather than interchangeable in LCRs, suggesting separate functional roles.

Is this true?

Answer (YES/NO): YES